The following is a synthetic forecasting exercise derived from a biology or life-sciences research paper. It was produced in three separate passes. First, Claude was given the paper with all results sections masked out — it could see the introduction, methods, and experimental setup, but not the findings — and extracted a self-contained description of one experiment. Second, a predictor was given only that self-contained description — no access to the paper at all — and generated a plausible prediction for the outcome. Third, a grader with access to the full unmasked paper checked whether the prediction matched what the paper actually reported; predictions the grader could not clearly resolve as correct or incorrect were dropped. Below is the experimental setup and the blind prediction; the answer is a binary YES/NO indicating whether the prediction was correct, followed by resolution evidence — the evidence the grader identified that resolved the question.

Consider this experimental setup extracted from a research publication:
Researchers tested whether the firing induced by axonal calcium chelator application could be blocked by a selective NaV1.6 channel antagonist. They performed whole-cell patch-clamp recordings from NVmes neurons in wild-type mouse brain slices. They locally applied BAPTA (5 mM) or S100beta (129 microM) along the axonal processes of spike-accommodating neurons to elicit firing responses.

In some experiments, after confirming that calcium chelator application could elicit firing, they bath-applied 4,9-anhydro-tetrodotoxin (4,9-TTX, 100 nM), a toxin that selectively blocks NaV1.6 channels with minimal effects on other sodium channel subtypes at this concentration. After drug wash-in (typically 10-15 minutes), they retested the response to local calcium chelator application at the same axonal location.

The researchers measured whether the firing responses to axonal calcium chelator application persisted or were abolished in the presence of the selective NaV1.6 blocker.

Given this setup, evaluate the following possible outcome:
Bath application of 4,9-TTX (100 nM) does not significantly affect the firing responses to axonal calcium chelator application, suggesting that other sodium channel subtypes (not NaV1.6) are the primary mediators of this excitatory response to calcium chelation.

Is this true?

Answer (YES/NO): NO